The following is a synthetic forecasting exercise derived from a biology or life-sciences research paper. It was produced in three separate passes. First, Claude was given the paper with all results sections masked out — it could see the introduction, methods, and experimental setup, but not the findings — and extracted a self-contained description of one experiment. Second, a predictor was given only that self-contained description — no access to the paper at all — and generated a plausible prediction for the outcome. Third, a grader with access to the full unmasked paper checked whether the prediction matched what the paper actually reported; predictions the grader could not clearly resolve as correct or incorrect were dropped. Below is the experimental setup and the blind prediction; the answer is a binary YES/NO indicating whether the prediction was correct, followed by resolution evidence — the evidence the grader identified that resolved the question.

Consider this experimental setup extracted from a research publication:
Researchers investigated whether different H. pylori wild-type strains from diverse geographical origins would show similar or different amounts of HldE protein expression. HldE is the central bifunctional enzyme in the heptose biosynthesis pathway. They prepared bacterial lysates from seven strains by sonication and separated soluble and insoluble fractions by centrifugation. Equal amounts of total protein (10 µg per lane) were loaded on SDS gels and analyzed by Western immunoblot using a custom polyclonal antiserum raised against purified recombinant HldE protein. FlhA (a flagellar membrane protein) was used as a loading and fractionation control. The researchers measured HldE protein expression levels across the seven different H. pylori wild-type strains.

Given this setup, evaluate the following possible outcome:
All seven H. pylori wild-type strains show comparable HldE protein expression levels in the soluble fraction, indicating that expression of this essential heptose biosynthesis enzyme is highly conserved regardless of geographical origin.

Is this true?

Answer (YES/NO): NO